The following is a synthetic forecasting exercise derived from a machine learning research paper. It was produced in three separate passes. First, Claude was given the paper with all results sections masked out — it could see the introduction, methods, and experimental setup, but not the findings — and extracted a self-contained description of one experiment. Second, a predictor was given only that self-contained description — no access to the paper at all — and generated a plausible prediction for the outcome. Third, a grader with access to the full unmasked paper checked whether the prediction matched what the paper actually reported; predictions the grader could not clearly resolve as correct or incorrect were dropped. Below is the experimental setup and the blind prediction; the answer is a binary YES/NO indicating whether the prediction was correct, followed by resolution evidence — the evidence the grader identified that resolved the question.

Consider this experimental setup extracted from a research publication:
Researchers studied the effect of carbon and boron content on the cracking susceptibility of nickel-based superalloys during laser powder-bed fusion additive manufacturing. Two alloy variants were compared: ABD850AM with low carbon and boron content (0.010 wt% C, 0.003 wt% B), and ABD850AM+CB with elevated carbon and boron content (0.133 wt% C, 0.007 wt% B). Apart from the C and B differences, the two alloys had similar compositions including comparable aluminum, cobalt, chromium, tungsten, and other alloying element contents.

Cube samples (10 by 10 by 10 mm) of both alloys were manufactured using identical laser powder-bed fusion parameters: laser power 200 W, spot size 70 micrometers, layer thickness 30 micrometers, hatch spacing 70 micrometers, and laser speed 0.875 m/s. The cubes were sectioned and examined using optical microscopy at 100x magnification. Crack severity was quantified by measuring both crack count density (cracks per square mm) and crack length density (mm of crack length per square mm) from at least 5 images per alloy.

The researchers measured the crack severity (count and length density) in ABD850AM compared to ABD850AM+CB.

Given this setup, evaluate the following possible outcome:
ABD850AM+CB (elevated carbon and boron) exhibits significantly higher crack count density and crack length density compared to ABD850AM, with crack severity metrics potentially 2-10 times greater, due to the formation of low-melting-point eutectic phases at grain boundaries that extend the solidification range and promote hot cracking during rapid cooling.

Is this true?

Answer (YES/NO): YES